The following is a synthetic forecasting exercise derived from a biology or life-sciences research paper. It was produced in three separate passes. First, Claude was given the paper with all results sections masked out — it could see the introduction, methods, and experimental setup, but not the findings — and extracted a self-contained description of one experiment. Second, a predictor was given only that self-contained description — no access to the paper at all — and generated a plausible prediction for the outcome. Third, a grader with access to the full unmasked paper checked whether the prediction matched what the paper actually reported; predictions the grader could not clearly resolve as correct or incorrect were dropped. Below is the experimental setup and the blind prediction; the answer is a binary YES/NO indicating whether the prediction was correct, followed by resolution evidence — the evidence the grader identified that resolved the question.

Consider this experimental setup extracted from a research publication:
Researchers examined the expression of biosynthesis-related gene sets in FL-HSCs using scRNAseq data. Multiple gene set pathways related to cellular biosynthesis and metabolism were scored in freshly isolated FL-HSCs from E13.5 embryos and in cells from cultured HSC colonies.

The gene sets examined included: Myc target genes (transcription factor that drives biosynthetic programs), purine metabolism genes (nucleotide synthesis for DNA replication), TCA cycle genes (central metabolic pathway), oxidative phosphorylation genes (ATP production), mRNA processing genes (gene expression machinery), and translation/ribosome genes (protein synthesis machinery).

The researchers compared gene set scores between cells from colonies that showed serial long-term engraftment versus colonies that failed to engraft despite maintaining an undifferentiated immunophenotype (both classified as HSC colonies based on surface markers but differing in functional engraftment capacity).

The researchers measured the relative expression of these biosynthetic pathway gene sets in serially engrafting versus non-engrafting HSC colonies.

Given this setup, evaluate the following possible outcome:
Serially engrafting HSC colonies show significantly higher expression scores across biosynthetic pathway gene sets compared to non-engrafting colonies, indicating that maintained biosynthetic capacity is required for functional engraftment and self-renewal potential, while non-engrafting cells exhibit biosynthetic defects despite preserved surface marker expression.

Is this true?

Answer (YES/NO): NO